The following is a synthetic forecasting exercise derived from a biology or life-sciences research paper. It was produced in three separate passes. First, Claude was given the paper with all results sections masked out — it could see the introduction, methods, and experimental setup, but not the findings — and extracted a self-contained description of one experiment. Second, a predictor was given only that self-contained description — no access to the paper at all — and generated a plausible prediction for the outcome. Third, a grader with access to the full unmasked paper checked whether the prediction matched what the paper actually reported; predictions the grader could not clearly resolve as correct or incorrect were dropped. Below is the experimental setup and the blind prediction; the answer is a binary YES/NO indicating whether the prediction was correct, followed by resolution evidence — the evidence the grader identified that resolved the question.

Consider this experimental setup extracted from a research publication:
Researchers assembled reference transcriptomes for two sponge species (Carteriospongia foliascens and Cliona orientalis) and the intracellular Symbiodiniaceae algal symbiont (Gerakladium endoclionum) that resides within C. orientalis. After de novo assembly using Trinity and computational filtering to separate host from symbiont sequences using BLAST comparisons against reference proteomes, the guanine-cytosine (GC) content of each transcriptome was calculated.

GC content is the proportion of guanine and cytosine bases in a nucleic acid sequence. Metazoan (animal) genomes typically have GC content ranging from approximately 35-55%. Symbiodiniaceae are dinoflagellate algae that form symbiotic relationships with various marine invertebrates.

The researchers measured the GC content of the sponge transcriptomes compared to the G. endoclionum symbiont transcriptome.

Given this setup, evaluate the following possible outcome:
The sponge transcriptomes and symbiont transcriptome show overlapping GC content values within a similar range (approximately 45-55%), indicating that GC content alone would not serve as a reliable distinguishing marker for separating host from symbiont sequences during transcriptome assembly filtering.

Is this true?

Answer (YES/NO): NO